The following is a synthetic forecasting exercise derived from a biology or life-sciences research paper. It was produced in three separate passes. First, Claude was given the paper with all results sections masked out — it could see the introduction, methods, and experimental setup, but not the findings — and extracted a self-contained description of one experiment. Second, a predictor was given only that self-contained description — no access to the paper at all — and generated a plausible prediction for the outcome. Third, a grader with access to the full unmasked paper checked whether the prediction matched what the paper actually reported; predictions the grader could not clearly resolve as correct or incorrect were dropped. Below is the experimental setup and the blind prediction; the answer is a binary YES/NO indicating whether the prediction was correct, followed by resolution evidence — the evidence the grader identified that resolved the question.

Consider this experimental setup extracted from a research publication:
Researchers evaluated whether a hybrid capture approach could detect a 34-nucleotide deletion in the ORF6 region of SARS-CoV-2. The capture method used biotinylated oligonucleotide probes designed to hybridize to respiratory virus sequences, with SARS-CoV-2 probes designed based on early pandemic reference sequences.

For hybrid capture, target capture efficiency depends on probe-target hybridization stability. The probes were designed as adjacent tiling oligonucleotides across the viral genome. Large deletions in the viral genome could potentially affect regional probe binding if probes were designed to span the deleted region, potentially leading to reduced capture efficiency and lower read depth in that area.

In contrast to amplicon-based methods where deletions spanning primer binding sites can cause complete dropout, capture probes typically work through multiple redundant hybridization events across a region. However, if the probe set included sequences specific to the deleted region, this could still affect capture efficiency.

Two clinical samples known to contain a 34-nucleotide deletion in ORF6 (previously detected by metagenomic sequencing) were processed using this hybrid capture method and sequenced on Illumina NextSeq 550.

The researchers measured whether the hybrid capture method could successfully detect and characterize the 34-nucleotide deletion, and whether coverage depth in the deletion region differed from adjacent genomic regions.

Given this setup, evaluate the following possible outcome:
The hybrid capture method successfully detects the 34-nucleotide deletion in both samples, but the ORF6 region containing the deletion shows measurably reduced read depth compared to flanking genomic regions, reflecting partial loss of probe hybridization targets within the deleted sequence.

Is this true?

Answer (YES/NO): YES